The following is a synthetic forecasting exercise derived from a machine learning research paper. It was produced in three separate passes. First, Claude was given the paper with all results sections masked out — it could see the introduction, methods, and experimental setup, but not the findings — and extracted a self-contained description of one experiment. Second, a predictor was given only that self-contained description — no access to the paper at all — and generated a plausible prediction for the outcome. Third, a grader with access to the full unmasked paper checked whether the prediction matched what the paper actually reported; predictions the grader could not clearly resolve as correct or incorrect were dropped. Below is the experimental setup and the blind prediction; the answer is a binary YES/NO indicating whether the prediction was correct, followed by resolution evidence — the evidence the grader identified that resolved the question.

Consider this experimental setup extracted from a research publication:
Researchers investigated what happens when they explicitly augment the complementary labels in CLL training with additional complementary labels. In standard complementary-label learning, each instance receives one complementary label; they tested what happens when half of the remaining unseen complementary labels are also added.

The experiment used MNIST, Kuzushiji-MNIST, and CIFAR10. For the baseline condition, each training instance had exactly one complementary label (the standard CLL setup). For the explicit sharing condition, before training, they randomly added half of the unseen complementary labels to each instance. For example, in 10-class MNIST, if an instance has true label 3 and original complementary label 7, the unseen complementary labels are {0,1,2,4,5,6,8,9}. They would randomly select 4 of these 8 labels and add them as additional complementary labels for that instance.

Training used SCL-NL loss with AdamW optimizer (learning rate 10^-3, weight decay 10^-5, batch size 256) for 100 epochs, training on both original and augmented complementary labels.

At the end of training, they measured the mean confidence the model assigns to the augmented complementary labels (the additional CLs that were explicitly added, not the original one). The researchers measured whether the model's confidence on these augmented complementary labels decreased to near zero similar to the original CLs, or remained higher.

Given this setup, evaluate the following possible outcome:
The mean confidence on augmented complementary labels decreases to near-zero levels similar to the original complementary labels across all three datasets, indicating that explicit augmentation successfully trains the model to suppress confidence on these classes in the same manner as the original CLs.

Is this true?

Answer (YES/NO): YES